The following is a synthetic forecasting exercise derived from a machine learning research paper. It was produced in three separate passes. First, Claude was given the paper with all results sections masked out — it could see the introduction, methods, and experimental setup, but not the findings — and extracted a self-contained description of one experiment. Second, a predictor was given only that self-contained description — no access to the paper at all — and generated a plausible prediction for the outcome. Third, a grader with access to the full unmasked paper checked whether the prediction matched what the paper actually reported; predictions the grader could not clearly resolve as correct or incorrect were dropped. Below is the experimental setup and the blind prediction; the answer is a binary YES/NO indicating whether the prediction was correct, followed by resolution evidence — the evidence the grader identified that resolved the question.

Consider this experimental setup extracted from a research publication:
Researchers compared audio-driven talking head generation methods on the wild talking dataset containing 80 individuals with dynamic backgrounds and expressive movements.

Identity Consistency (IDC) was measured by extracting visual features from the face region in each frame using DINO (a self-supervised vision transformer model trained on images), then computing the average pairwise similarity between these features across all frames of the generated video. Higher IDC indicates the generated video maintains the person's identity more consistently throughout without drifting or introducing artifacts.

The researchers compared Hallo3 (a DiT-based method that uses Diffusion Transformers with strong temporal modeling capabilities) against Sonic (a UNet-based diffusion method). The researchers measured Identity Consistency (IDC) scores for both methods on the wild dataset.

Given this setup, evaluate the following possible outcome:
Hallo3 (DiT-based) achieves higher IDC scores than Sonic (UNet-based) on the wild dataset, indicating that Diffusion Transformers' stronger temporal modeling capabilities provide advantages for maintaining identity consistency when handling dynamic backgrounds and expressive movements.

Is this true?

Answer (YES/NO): NO